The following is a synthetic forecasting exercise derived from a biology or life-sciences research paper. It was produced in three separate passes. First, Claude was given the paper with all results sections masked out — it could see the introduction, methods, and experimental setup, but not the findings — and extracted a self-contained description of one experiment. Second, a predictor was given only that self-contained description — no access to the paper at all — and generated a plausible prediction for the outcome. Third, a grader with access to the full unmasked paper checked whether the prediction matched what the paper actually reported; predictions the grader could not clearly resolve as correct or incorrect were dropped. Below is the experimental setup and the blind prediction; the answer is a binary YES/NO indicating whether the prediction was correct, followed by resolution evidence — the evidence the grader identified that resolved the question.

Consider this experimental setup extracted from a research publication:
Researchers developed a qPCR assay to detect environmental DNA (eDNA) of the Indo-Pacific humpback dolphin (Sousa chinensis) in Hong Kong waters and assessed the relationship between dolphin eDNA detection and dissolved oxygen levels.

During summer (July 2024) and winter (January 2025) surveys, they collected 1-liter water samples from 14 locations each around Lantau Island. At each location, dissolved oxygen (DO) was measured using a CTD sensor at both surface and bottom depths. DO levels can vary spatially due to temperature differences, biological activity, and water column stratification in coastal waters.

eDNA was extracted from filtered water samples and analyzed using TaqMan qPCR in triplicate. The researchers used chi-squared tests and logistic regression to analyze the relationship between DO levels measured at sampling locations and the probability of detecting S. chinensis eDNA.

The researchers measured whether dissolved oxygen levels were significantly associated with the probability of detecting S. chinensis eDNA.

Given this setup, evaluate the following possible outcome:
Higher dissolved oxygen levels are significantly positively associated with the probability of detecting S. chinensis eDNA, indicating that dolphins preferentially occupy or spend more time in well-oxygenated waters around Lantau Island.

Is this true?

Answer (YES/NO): NO